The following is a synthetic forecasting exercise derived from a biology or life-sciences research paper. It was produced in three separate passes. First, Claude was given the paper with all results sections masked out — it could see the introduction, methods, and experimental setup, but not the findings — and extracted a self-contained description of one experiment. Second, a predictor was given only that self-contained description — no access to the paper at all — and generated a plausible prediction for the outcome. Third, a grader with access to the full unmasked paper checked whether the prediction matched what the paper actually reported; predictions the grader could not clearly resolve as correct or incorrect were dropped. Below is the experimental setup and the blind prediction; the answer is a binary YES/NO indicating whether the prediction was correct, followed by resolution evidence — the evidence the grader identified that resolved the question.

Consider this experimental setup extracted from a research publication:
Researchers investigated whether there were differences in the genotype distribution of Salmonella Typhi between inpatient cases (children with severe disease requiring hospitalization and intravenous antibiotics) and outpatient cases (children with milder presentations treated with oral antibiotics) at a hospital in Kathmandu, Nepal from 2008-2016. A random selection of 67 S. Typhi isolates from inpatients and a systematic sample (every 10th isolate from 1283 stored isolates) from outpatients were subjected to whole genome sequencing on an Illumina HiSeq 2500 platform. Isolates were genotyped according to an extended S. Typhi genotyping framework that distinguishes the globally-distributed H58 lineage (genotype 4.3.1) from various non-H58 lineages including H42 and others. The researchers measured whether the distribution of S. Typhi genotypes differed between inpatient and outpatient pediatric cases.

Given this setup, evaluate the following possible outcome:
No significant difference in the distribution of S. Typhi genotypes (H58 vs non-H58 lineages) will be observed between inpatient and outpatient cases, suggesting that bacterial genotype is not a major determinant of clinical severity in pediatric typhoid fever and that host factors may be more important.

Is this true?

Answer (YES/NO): YES